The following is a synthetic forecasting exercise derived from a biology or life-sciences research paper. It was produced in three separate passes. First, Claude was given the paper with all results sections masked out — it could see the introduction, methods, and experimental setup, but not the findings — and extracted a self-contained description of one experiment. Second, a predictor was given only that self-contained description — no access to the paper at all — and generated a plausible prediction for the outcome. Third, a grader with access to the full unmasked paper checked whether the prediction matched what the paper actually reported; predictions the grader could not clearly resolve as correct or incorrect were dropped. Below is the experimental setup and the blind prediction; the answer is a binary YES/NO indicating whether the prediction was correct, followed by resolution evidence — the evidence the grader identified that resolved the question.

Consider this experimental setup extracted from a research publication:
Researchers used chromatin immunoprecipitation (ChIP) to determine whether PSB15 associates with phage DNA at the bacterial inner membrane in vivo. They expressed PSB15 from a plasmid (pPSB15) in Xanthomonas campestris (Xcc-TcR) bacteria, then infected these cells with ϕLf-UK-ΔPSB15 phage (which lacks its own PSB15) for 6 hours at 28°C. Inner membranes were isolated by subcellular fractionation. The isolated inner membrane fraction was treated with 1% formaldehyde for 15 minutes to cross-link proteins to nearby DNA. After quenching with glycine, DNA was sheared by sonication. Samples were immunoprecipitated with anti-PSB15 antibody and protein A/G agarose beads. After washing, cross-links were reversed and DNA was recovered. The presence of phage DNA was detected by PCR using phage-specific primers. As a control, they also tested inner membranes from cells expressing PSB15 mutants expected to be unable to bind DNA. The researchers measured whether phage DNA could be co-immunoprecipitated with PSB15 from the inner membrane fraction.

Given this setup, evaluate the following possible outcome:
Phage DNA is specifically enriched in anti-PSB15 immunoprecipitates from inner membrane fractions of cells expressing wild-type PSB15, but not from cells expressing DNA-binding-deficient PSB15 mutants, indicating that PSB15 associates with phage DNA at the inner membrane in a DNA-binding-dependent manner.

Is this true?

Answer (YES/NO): YES